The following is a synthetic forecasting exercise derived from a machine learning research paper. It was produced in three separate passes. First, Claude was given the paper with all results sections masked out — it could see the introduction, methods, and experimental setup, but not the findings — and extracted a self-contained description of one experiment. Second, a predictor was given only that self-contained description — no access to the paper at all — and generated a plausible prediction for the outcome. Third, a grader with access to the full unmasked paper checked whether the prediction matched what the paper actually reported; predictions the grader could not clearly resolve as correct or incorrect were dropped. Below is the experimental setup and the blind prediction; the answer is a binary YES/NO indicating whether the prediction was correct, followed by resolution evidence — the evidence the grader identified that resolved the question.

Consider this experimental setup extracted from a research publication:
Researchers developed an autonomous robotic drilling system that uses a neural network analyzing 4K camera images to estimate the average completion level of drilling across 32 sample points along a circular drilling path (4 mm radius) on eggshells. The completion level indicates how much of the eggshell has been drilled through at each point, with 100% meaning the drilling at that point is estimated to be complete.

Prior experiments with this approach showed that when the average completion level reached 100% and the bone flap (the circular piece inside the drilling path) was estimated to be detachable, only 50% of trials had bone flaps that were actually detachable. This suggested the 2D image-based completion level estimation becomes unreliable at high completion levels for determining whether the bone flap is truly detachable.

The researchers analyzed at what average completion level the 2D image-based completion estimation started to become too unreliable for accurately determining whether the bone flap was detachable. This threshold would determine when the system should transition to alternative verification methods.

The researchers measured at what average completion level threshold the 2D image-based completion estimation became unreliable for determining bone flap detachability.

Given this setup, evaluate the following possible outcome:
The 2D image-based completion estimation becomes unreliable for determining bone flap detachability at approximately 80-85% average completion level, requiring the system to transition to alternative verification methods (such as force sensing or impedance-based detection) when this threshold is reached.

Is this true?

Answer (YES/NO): YES